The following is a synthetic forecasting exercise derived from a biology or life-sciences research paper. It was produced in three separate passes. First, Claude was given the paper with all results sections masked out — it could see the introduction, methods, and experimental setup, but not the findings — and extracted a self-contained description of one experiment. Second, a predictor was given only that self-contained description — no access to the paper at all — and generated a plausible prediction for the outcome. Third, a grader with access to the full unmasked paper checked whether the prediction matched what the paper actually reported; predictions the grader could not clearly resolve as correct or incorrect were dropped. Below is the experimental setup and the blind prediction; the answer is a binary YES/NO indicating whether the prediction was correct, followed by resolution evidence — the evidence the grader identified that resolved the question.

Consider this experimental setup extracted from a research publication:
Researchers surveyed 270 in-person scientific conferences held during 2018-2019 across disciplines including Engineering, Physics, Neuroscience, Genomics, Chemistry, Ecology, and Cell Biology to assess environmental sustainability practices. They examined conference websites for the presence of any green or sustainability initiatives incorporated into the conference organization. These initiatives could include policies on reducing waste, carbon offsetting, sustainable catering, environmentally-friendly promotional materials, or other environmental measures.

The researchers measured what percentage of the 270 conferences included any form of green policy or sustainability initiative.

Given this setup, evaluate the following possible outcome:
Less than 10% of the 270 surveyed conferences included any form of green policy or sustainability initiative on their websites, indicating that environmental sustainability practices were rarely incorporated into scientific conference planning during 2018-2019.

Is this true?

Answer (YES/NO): YES